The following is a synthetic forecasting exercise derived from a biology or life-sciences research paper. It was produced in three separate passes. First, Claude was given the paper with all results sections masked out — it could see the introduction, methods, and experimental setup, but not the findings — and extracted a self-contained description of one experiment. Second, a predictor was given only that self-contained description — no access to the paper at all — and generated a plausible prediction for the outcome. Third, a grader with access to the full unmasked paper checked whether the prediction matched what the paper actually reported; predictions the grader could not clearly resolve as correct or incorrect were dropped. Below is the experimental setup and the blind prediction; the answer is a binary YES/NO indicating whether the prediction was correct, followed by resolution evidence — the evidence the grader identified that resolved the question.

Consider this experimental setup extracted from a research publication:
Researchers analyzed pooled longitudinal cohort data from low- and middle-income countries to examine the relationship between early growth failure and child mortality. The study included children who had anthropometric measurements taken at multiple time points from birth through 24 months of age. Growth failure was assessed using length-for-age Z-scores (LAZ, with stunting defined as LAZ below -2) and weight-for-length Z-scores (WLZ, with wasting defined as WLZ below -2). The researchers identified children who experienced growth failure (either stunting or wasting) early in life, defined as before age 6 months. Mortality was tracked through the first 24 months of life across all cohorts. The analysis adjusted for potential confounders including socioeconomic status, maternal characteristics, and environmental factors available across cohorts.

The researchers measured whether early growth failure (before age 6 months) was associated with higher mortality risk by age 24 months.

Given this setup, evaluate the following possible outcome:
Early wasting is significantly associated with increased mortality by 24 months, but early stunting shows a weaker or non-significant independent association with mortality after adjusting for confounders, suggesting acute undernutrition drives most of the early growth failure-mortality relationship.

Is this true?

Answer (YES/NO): NO